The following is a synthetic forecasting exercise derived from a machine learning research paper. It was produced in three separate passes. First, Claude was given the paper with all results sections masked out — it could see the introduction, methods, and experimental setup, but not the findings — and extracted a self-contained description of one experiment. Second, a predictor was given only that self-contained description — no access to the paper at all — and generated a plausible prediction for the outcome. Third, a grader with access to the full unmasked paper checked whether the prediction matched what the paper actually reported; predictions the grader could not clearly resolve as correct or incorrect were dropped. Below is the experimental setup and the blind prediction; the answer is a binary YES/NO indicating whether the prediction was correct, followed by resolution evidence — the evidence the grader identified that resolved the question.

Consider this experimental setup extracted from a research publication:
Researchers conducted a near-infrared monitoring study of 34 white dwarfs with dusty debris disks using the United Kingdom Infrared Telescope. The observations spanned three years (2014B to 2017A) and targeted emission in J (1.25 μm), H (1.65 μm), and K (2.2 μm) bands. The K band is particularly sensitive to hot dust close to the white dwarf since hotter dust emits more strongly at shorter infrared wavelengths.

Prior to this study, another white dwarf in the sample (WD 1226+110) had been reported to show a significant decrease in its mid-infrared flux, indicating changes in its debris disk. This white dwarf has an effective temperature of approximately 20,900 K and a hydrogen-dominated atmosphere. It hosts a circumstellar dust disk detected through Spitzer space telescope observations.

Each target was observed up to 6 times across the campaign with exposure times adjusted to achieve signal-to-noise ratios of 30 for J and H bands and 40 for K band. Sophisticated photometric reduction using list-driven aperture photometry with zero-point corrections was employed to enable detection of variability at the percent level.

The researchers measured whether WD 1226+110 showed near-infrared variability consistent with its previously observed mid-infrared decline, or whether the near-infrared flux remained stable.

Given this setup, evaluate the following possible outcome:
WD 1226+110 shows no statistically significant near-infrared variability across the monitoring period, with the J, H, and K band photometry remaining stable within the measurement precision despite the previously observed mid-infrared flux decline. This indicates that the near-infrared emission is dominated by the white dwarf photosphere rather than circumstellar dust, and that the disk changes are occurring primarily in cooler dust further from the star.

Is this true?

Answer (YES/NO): NO